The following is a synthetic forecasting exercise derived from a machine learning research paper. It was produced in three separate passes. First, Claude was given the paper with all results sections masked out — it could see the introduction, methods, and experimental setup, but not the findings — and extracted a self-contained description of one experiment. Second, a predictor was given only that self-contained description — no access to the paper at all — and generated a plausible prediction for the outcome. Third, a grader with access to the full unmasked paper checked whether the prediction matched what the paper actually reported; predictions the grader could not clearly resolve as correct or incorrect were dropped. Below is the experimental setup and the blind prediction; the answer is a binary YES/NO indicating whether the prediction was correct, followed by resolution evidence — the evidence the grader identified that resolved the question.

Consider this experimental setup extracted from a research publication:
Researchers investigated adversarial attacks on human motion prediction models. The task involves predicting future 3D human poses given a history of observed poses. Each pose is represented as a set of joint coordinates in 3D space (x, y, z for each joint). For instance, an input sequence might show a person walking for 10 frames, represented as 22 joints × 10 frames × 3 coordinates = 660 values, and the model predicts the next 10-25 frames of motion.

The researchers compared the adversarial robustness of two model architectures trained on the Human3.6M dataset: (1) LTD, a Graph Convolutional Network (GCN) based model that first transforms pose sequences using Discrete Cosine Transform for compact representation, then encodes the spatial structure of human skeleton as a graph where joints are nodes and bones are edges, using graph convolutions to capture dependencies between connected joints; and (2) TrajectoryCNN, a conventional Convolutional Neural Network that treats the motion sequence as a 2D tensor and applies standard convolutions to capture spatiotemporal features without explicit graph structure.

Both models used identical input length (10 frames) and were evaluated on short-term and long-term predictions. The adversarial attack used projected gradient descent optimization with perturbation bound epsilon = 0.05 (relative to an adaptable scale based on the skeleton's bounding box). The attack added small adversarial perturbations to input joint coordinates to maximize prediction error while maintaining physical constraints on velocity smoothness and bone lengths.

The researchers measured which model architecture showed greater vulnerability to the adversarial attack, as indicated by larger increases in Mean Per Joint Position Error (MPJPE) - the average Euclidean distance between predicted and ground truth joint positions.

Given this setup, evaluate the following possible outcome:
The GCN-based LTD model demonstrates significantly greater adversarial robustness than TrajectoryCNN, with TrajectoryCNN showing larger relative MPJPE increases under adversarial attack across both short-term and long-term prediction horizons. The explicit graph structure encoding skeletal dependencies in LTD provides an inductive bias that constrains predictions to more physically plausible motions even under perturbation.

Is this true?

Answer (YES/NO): YES